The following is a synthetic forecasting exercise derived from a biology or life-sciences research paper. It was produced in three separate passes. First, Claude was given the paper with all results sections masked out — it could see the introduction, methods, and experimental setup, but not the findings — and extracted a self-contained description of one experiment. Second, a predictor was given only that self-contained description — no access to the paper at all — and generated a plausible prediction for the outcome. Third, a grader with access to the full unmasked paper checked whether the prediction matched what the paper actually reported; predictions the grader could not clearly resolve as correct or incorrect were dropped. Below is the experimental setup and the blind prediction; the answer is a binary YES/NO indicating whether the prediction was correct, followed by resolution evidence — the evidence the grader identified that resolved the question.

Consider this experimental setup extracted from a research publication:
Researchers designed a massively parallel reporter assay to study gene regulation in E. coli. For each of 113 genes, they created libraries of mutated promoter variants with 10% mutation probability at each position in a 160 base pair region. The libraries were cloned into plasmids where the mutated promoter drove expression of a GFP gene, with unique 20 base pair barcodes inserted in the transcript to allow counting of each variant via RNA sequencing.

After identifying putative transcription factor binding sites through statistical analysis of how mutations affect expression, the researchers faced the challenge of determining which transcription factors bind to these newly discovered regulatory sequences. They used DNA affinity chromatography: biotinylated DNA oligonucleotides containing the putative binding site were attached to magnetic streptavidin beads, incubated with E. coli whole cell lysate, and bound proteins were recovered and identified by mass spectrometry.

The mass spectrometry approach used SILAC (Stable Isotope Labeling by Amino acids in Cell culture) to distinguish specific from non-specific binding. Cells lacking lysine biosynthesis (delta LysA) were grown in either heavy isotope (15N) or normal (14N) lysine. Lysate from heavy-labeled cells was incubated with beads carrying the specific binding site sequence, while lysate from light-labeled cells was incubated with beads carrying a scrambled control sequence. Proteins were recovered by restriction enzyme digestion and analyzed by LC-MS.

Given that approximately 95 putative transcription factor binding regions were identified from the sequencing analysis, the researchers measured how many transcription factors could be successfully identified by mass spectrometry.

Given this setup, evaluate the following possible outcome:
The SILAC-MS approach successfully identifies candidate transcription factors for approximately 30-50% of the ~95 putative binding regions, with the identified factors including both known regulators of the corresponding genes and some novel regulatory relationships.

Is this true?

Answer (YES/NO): NO